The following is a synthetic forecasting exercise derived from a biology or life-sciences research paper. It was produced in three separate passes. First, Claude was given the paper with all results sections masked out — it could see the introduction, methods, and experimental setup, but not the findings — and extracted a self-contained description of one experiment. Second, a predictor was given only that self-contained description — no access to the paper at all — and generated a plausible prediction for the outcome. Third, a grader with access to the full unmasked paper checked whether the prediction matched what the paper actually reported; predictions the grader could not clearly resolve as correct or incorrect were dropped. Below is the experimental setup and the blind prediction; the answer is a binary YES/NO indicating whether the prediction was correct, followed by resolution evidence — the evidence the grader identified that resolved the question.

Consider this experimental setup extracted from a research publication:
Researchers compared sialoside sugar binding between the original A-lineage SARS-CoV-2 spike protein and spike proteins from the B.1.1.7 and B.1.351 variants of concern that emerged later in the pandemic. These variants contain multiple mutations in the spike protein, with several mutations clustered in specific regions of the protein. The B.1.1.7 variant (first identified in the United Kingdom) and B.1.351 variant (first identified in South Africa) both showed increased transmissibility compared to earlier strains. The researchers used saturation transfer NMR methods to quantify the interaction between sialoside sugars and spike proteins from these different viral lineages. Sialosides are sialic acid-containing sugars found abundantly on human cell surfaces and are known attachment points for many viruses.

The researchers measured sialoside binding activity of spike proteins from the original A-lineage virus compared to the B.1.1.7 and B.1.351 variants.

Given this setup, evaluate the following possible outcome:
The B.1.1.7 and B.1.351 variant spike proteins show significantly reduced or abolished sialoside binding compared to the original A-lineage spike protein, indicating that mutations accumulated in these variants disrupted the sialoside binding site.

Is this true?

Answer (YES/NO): YES